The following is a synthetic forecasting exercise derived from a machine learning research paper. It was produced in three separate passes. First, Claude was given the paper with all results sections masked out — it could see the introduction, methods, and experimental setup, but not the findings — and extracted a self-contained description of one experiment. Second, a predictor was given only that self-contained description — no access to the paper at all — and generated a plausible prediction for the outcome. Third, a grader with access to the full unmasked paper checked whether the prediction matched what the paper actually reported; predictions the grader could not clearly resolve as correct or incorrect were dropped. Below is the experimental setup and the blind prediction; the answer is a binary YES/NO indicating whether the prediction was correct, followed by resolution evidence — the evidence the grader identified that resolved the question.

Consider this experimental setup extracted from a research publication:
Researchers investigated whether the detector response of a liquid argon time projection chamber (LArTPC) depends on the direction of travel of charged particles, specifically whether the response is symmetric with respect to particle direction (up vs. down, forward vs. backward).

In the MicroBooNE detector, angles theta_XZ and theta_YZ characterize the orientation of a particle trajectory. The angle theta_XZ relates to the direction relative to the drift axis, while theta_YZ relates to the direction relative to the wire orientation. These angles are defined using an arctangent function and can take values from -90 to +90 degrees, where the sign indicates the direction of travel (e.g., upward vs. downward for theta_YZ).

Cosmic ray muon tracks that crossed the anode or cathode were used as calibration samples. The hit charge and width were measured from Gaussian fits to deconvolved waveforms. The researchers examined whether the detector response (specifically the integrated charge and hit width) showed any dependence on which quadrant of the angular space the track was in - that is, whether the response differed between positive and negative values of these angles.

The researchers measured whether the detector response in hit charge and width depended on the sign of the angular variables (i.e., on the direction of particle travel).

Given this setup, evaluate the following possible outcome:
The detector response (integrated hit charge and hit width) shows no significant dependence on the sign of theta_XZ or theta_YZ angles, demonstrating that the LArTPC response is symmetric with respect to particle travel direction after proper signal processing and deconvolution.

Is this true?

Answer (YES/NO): YES